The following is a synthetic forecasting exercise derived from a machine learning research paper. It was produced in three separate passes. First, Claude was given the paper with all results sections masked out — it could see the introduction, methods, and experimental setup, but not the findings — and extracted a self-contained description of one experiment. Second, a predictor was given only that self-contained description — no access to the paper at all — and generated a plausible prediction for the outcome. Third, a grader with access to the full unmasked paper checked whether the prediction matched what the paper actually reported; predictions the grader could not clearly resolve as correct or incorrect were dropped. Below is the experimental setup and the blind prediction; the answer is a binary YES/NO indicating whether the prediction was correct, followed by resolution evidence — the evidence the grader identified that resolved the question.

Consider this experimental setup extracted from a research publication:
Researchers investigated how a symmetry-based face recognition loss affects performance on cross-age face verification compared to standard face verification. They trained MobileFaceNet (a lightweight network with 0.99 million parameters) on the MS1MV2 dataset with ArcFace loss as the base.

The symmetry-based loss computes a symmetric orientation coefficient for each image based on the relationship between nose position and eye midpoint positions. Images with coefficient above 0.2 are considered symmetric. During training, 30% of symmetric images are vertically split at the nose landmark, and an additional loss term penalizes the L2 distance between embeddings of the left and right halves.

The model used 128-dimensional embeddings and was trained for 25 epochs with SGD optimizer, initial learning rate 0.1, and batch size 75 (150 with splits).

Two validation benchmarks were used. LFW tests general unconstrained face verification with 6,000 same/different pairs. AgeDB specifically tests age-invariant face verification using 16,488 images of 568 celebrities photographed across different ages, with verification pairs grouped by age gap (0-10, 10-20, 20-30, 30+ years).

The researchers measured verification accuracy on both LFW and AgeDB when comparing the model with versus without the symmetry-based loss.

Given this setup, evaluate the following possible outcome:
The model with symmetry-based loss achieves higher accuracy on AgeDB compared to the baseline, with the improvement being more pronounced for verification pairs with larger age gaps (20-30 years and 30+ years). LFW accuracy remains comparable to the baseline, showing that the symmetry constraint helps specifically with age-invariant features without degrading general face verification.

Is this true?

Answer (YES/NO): NO